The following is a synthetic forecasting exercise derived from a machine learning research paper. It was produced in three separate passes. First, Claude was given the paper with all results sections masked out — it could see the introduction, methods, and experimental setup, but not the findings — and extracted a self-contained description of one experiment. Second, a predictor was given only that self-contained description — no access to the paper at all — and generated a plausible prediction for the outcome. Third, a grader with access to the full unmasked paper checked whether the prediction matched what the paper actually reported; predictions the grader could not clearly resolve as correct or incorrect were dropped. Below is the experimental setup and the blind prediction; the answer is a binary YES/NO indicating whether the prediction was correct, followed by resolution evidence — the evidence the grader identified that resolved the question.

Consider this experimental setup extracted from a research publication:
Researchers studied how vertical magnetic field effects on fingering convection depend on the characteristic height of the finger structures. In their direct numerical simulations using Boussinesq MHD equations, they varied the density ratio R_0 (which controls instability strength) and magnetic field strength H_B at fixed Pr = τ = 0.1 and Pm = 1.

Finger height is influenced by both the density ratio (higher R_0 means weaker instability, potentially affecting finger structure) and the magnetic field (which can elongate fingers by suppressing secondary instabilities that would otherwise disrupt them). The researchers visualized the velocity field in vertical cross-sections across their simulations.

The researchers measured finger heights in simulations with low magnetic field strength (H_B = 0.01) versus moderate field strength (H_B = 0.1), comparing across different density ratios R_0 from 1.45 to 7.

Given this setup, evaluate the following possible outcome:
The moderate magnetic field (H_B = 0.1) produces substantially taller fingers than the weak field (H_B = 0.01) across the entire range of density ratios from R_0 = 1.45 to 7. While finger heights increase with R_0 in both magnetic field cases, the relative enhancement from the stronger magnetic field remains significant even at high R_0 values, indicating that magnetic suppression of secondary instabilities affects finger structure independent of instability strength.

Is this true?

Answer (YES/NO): NO